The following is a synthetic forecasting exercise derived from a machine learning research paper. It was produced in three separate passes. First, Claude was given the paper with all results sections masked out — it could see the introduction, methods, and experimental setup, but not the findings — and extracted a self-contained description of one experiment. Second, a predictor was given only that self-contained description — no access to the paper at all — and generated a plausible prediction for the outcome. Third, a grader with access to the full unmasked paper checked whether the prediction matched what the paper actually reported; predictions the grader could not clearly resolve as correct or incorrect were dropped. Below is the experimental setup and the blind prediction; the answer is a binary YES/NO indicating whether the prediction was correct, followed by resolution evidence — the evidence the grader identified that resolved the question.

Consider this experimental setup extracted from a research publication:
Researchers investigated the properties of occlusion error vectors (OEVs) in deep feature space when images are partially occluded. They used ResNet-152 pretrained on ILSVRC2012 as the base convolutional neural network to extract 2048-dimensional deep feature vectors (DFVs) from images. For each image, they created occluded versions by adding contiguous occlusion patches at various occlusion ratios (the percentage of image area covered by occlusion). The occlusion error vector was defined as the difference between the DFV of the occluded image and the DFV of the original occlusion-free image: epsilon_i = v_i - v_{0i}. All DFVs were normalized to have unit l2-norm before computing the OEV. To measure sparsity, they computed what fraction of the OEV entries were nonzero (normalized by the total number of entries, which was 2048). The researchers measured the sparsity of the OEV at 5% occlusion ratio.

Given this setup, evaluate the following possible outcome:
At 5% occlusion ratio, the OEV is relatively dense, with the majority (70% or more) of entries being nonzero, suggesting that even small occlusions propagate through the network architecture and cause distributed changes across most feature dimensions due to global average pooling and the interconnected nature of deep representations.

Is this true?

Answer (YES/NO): YES